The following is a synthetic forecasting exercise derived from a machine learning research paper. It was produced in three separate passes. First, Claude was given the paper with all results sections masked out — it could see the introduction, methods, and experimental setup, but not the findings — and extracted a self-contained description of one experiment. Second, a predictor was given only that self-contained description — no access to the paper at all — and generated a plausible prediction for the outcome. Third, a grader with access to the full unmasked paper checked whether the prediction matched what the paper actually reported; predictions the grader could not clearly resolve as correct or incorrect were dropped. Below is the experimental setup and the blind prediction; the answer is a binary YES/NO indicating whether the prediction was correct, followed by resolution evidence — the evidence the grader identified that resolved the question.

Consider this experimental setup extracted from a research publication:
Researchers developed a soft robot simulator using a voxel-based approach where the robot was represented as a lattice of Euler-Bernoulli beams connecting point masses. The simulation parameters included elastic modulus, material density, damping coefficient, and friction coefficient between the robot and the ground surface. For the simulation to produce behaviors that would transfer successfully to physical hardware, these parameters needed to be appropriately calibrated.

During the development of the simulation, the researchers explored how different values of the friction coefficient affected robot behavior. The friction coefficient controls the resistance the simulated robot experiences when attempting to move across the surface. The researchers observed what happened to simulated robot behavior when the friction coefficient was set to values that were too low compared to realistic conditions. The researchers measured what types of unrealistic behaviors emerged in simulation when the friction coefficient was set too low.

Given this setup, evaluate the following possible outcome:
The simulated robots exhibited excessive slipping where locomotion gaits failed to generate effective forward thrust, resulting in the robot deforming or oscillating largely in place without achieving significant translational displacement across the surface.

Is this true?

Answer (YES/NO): NO